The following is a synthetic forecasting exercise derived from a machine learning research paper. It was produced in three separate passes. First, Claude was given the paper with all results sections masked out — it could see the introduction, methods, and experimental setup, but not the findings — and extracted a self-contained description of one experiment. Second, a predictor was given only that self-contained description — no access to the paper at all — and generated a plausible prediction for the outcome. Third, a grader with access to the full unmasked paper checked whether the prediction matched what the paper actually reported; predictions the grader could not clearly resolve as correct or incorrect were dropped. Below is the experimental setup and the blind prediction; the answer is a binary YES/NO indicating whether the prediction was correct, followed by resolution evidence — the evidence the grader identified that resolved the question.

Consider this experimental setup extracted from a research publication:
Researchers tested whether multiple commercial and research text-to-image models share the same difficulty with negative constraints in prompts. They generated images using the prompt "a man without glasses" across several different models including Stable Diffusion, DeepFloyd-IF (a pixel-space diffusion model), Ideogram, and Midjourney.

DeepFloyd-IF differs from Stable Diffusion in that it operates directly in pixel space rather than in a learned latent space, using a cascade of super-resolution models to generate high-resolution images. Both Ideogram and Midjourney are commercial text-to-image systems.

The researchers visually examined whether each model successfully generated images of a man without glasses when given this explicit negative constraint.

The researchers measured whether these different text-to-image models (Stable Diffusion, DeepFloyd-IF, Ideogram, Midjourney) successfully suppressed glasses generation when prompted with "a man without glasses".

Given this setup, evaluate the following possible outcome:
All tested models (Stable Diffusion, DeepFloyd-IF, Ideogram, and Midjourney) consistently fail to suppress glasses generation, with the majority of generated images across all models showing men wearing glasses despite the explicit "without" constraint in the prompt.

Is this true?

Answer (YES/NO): YES